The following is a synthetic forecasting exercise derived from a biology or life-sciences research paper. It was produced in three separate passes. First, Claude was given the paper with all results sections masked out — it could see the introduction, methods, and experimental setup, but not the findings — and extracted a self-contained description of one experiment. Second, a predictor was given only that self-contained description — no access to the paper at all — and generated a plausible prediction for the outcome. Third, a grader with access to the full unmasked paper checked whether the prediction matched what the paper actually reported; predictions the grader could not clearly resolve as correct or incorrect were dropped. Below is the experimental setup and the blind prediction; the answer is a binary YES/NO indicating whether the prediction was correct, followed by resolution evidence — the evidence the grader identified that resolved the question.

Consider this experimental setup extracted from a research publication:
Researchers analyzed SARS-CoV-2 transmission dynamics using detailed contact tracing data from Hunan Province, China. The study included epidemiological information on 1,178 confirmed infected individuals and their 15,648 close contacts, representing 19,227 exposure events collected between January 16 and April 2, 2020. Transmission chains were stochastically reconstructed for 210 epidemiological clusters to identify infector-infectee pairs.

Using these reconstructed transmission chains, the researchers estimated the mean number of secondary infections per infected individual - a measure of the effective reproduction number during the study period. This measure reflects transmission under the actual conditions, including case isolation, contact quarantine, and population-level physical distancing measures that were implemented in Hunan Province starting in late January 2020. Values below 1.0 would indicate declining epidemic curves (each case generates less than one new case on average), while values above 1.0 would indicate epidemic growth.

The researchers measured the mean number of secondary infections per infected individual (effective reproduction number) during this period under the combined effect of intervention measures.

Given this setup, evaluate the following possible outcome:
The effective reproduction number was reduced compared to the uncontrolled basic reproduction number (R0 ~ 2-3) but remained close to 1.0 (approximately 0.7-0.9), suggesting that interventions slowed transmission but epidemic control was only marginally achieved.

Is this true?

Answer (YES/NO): NO